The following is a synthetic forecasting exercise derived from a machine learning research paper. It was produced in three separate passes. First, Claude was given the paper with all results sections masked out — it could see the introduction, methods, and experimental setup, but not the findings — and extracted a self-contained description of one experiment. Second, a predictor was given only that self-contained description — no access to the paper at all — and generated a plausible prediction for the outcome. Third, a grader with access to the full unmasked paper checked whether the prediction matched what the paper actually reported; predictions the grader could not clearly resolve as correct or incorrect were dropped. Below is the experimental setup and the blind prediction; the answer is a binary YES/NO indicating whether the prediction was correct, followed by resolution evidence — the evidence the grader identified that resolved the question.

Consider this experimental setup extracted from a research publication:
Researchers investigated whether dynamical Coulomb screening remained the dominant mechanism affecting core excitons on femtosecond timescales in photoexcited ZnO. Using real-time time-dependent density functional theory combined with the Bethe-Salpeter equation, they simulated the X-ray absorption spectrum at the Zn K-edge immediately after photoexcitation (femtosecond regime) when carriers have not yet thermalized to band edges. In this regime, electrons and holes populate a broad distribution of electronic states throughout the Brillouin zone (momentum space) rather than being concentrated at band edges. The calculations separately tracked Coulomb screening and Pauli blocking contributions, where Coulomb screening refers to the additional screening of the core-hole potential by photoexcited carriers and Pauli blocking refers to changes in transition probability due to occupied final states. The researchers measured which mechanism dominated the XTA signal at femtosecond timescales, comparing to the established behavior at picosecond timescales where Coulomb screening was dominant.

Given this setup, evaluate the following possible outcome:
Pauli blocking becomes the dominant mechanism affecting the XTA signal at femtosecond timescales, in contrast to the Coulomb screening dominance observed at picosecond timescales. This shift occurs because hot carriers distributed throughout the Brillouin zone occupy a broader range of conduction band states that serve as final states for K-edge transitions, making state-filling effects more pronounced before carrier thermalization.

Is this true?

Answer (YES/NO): NO